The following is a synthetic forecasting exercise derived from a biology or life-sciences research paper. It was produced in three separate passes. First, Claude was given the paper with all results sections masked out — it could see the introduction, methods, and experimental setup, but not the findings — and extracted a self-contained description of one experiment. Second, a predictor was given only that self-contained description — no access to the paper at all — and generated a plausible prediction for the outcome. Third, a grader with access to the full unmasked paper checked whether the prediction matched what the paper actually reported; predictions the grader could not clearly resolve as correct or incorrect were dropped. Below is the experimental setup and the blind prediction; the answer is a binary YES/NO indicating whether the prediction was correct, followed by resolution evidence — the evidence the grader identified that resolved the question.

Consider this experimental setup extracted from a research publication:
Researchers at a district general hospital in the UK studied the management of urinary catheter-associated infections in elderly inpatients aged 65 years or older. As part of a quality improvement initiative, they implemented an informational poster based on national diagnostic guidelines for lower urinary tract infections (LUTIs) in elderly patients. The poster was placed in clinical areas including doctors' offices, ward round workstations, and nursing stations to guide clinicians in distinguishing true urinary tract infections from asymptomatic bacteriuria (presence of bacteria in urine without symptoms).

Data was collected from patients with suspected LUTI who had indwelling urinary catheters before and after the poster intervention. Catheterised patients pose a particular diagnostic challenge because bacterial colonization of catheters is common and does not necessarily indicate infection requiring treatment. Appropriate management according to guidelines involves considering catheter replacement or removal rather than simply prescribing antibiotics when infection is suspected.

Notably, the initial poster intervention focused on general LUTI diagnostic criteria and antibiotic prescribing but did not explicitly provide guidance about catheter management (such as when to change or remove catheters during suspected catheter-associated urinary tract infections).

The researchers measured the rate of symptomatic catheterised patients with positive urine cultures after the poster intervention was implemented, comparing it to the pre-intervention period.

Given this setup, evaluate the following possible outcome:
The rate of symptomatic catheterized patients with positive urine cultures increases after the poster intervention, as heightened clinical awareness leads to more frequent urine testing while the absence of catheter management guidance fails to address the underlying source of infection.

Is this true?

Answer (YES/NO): YES